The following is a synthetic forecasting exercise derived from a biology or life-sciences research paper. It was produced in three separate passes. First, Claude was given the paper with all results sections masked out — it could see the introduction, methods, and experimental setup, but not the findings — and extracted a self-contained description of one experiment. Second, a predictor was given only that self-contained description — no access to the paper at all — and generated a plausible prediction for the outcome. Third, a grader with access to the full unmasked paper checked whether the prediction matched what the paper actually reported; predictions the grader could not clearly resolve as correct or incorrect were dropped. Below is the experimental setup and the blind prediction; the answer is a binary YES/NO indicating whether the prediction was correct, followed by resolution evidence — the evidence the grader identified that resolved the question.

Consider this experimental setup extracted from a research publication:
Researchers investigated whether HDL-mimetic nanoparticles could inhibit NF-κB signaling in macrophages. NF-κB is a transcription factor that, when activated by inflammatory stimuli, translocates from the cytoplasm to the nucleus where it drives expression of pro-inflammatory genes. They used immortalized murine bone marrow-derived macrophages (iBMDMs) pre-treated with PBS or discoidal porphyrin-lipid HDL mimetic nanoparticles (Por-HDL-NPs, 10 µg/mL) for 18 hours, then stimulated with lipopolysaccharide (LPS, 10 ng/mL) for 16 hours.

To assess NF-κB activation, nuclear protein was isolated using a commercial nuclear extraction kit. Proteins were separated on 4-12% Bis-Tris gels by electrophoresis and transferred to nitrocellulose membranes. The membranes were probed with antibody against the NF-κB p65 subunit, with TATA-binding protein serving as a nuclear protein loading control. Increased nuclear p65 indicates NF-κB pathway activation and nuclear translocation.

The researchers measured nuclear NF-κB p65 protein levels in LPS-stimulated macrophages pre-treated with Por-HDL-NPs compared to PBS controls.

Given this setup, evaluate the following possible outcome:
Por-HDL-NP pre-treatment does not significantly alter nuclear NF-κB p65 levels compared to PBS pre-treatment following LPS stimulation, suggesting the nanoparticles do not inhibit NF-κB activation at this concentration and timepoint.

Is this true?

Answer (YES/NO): NO